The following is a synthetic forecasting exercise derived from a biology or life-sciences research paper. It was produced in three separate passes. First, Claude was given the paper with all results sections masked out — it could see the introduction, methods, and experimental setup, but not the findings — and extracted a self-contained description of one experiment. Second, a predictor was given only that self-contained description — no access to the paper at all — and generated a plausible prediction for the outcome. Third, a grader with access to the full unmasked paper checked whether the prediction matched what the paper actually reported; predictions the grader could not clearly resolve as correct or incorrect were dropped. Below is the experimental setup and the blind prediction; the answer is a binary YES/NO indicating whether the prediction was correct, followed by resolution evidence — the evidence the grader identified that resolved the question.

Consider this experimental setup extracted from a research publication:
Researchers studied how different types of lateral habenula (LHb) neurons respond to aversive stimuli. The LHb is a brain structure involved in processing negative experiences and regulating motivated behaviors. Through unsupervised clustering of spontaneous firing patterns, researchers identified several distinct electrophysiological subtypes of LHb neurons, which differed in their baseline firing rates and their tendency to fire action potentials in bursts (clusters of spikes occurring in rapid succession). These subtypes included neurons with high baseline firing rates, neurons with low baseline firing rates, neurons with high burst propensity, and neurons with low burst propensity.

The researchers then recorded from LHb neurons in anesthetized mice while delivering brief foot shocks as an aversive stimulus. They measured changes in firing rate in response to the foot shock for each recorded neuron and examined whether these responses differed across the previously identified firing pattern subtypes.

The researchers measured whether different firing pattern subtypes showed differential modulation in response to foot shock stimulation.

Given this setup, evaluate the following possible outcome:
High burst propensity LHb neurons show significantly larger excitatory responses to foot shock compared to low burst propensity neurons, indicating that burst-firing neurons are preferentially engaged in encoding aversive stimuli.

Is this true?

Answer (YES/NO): NO